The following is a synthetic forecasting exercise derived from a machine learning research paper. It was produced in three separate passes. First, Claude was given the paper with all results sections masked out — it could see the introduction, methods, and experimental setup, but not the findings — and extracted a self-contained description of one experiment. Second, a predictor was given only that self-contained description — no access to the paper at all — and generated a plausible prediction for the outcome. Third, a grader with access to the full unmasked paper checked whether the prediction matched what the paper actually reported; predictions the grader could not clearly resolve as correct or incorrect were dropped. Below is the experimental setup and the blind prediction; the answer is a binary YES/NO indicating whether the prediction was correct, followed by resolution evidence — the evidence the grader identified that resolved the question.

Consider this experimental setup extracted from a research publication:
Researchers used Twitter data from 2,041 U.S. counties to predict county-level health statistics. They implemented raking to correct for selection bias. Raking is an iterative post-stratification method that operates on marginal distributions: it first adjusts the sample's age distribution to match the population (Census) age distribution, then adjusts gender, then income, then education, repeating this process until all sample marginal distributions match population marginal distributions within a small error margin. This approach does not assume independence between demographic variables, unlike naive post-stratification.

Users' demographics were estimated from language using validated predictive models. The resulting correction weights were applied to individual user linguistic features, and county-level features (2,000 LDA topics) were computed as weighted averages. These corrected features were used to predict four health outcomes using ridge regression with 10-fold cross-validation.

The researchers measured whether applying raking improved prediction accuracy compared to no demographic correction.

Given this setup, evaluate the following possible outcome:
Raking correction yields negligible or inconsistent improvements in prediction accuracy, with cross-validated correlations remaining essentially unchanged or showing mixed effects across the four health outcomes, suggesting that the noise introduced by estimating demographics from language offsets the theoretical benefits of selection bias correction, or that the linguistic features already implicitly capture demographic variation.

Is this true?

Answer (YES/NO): NO